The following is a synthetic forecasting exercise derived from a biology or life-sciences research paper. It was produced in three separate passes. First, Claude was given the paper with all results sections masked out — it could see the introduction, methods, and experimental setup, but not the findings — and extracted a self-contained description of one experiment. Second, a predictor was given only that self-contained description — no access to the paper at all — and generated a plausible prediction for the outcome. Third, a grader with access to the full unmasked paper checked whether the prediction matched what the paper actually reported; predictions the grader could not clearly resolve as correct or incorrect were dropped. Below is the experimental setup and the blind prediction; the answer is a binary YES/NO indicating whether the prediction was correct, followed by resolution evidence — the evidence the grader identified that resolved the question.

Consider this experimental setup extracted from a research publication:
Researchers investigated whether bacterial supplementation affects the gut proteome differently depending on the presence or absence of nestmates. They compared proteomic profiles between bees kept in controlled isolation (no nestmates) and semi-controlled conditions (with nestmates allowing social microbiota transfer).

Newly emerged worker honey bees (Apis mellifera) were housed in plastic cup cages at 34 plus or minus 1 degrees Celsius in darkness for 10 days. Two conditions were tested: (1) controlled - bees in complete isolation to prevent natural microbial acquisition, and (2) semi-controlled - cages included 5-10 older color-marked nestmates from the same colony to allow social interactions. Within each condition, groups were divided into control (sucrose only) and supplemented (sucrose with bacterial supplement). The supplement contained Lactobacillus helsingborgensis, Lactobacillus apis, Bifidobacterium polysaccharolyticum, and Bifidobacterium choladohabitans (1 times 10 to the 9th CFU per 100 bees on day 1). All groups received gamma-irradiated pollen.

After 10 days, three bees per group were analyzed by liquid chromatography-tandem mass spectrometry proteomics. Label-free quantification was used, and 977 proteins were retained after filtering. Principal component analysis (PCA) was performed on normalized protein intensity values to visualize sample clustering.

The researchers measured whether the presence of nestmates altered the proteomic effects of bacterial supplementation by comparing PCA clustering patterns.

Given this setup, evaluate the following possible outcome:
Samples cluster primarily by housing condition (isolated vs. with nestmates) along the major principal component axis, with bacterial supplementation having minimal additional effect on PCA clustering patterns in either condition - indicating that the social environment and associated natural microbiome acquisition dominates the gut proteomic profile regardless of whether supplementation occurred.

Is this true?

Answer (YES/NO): NO